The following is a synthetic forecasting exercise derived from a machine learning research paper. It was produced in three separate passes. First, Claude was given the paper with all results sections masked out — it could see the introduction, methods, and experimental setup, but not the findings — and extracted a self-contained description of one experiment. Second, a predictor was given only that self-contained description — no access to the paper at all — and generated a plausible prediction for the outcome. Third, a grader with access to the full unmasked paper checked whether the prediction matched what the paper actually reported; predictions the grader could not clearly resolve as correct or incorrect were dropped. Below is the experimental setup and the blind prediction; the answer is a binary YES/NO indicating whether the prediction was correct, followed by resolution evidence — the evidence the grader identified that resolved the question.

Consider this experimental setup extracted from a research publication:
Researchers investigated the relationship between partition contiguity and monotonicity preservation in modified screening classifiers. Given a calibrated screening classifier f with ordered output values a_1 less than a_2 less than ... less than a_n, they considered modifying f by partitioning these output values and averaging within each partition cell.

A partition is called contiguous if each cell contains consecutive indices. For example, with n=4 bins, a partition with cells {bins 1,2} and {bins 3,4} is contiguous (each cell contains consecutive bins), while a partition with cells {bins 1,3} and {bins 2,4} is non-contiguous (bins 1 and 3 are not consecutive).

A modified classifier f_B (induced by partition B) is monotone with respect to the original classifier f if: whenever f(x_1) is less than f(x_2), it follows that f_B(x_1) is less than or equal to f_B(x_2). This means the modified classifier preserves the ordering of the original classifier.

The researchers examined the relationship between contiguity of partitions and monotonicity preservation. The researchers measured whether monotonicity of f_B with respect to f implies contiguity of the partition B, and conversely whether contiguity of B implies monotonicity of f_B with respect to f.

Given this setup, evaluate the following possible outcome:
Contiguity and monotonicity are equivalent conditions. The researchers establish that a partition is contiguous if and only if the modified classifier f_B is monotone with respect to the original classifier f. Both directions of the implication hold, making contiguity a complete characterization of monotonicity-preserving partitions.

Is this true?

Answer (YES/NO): YES